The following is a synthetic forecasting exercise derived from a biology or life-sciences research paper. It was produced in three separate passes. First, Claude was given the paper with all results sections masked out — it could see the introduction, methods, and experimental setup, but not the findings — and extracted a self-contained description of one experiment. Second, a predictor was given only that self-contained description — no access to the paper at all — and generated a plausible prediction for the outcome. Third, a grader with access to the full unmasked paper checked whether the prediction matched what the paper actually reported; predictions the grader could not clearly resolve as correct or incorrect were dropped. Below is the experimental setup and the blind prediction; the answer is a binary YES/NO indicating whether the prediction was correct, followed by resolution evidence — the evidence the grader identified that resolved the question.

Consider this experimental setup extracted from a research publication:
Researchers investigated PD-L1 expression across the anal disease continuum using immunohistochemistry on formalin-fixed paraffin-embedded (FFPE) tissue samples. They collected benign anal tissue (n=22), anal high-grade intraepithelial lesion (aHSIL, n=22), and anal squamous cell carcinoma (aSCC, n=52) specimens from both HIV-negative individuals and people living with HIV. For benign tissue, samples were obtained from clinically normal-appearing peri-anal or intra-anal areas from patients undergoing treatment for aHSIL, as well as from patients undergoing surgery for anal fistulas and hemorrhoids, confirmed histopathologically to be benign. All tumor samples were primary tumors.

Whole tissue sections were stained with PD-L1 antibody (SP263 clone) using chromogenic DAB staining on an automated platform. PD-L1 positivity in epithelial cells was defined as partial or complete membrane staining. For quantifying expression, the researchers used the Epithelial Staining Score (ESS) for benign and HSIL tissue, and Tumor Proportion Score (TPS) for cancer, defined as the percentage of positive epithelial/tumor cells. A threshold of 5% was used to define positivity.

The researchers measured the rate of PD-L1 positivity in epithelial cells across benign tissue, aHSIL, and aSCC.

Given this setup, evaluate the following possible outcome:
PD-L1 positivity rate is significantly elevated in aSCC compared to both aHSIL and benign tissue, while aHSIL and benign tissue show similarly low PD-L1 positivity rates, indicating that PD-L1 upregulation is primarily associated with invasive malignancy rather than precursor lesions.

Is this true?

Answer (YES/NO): YES